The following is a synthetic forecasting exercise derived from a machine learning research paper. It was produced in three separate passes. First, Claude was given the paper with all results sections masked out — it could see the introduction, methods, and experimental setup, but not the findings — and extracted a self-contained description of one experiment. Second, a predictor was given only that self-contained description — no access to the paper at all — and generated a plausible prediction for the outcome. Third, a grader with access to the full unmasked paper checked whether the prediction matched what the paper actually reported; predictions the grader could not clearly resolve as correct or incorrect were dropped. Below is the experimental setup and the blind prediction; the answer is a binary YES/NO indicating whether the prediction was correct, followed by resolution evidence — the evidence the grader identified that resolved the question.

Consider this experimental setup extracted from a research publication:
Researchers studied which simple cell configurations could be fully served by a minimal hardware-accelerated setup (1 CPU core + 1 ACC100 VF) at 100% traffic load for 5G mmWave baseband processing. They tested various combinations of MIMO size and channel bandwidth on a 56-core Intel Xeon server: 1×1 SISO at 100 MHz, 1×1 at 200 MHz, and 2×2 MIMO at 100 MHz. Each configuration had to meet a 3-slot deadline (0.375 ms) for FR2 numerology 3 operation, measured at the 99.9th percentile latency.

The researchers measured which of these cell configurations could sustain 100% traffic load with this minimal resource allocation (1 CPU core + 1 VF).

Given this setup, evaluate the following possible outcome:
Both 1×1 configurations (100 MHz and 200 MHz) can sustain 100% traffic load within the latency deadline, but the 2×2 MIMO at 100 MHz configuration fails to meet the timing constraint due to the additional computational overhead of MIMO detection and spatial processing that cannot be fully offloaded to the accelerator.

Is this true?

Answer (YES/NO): NO